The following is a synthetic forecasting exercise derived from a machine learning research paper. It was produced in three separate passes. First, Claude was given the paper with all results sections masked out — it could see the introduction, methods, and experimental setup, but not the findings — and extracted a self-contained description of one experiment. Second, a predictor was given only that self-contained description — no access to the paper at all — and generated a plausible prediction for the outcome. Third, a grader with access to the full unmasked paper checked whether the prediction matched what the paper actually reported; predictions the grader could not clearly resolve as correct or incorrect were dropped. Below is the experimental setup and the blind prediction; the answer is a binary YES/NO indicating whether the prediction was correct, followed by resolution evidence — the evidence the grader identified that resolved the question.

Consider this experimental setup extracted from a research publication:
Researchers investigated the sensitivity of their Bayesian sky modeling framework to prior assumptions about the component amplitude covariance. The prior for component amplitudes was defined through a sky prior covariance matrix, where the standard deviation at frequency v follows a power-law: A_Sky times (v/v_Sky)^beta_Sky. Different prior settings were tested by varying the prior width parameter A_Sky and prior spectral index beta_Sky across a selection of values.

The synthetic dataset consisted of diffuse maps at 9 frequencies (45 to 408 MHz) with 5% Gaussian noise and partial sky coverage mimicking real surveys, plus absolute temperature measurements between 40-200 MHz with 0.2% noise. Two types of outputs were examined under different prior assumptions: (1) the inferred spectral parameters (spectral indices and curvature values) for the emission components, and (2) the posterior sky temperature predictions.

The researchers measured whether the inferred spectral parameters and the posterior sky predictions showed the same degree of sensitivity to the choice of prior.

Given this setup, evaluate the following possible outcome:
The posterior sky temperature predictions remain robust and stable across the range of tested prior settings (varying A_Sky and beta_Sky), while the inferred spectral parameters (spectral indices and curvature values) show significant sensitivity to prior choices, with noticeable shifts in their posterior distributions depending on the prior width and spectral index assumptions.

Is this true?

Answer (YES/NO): NO